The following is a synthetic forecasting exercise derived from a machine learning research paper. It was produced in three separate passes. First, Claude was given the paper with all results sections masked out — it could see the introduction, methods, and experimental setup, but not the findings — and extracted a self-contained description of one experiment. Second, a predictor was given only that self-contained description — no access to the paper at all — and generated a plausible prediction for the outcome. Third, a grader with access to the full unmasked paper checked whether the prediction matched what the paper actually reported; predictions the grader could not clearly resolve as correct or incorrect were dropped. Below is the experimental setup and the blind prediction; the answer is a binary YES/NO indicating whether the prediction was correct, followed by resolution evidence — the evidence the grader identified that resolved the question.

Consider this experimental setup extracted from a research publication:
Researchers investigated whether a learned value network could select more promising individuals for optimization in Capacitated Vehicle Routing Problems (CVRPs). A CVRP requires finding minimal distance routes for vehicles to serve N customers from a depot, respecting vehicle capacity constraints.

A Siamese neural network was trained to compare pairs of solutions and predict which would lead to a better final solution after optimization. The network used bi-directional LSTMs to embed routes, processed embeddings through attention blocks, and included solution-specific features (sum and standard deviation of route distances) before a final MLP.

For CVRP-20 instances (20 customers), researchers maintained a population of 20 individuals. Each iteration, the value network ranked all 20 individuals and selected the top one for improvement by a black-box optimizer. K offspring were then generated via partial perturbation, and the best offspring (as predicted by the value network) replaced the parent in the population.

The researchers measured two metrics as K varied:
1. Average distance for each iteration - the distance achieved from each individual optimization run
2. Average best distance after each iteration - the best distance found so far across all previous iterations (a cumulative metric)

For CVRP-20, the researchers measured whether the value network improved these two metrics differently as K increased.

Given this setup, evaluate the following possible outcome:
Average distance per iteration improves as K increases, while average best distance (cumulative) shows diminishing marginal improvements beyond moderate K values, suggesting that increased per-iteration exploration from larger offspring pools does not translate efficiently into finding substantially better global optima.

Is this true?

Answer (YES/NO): NO